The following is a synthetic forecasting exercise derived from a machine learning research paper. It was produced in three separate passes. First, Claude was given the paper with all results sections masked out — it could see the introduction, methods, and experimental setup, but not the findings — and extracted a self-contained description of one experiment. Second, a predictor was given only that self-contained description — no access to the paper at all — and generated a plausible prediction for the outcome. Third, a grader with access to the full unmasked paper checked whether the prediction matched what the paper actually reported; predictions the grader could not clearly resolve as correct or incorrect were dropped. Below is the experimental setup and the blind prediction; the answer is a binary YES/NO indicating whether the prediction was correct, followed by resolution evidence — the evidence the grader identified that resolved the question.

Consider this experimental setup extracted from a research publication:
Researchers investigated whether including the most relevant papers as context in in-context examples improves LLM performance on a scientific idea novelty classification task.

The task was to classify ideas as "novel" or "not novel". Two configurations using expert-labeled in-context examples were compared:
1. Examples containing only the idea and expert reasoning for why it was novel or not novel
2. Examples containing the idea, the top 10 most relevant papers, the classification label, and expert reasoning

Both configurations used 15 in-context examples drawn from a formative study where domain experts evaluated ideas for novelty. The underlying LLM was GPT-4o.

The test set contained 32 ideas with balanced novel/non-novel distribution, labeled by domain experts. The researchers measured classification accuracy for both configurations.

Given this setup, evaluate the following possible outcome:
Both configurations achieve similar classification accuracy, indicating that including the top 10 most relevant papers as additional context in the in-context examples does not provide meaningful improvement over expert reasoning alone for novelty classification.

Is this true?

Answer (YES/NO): NO